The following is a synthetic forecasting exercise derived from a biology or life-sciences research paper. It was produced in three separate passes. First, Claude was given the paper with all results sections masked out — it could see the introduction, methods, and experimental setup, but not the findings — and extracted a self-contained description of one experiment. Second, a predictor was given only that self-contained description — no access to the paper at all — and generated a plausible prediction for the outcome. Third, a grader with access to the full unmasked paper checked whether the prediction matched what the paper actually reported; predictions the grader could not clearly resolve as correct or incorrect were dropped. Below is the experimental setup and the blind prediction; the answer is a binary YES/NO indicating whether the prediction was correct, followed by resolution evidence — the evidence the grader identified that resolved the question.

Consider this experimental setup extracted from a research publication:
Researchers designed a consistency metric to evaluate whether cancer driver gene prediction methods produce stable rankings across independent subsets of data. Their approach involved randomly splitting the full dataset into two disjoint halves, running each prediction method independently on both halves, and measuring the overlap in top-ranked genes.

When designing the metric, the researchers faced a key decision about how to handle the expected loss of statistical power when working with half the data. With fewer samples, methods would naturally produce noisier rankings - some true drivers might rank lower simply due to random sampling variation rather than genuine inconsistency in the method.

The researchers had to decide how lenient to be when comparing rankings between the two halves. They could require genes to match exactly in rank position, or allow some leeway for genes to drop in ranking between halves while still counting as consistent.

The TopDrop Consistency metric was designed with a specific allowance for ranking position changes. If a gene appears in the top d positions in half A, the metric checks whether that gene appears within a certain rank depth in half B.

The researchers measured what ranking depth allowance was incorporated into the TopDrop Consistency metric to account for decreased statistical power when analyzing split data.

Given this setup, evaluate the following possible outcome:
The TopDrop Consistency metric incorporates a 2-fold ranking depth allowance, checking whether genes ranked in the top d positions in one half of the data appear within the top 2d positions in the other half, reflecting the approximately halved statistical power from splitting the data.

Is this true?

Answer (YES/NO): YES